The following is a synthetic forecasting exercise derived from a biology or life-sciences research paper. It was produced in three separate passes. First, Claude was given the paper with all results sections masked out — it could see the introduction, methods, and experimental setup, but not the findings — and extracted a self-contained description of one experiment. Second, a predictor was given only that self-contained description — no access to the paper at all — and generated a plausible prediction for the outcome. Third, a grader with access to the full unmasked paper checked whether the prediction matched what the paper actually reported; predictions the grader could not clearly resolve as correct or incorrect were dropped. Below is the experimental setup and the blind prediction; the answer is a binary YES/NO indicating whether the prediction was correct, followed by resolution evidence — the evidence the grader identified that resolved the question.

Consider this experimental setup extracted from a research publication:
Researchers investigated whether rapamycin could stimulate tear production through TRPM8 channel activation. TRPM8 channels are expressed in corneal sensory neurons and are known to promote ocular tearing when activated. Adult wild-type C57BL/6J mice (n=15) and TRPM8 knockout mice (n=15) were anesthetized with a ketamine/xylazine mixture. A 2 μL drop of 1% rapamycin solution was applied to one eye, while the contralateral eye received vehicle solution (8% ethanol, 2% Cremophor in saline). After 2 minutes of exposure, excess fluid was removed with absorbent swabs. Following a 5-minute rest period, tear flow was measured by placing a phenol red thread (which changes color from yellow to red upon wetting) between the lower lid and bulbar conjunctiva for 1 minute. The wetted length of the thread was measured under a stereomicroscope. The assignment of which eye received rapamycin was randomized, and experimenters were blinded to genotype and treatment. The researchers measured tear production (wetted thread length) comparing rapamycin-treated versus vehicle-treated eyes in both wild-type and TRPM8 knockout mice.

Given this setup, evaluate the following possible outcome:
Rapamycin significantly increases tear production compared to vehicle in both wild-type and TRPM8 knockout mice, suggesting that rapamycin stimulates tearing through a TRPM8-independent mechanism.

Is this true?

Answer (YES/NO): NO